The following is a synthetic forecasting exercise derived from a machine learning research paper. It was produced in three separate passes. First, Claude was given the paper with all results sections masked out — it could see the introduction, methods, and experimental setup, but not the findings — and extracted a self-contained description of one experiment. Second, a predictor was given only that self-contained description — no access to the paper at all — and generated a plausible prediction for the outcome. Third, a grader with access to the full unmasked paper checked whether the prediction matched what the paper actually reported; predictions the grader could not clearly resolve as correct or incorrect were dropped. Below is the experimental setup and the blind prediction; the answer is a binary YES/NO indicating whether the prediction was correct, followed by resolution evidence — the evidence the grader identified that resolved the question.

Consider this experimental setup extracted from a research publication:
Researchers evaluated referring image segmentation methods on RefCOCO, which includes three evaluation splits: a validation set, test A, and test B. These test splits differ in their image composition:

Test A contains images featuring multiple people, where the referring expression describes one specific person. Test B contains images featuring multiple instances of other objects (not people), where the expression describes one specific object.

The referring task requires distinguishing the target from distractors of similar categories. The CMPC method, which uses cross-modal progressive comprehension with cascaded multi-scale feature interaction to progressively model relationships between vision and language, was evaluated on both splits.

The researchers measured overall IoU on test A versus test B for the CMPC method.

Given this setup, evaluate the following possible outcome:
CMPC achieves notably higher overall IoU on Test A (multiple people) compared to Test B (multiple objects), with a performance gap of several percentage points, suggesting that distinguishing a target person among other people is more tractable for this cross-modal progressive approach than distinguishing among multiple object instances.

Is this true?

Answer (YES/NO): YES